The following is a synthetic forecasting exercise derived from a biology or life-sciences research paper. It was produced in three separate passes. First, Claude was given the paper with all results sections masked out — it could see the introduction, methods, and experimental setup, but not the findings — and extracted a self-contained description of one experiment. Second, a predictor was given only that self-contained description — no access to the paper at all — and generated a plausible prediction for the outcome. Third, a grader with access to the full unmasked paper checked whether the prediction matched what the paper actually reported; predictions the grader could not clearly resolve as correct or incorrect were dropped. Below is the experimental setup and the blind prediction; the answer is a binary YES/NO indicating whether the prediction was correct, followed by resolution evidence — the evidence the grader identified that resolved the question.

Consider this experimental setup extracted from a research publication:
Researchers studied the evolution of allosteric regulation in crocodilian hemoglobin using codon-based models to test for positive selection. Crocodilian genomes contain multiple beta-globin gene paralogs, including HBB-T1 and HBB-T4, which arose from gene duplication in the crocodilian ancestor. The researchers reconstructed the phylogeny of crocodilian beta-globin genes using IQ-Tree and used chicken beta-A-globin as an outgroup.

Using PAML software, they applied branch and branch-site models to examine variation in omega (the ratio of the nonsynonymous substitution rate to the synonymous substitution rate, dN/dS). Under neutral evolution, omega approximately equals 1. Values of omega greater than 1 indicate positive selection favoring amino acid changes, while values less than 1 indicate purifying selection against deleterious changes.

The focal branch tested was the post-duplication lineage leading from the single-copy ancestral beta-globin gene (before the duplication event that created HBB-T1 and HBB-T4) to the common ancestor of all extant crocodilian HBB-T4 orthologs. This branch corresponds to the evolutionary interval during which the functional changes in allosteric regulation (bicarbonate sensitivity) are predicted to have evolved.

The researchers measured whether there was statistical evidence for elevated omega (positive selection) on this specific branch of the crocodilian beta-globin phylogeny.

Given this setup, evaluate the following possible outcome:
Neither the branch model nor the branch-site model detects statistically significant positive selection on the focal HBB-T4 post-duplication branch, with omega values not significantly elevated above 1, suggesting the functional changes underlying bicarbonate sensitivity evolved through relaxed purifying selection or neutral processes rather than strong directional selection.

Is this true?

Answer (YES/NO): NO